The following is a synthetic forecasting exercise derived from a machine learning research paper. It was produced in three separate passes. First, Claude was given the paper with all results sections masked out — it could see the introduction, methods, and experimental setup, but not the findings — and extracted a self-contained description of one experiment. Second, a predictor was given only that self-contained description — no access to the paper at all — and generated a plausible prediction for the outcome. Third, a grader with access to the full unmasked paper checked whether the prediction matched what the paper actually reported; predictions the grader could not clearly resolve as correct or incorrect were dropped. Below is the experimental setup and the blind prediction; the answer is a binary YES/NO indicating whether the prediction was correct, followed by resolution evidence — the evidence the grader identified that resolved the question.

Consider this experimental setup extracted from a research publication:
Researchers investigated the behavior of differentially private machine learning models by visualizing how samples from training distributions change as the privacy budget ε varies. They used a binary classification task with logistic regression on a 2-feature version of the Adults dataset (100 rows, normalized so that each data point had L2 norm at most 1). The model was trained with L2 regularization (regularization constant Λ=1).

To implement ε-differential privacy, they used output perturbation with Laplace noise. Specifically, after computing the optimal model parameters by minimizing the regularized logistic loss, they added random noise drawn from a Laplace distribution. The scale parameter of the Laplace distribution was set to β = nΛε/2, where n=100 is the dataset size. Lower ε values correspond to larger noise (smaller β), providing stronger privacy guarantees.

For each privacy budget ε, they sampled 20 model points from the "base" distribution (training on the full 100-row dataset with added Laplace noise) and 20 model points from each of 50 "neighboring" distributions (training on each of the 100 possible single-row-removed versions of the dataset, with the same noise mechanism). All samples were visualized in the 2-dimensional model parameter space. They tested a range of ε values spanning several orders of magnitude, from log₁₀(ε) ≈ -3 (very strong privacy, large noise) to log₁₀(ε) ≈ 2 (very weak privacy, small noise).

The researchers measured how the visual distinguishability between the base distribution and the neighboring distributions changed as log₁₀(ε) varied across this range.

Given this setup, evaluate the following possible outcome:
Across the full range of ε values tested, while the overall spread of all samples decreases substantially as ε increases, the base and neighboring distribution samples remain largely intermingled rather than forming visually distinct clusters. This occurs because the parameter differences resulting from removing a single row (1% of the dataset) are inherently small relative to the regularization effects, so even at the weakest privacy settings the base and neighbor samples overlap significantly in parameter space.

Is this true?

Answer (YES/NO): NO